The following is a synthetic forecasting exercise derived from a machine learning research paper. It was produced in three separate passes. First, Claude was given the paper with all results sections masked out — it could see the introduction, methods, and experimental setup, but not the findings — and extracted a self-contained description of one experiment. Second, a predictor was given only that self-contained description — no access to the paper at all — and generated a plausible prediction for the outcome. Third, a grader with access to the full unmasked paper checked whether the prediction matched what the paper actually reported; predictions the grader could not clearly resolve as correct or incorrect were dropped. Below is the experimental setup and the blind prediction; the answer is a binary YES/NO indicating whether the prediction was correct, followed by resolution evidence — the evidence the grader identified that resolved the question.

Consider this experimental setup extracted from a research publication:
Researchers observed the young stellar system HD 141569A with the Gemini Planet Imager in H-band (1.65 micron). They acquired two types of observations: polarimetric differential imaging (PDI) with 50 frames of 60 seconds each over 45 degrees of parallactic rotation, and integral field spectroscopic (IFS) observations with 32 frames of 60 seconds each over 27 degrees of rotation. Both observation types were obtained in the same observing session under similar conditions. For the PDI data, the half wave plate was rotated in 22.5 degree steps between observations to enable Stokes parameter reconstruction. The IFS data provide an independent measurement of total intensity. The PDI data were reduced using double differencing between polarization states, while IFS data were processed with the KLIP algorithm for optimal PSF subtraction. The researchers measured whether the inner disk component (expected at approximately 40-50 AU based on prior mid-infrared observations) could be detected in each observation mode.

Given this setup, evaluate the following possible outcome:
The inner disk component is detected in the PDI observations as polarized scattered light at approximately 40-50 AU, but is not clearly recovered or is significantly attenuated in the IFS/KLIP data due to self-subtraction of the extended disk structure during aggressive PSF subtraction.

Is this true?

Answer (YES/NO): YES